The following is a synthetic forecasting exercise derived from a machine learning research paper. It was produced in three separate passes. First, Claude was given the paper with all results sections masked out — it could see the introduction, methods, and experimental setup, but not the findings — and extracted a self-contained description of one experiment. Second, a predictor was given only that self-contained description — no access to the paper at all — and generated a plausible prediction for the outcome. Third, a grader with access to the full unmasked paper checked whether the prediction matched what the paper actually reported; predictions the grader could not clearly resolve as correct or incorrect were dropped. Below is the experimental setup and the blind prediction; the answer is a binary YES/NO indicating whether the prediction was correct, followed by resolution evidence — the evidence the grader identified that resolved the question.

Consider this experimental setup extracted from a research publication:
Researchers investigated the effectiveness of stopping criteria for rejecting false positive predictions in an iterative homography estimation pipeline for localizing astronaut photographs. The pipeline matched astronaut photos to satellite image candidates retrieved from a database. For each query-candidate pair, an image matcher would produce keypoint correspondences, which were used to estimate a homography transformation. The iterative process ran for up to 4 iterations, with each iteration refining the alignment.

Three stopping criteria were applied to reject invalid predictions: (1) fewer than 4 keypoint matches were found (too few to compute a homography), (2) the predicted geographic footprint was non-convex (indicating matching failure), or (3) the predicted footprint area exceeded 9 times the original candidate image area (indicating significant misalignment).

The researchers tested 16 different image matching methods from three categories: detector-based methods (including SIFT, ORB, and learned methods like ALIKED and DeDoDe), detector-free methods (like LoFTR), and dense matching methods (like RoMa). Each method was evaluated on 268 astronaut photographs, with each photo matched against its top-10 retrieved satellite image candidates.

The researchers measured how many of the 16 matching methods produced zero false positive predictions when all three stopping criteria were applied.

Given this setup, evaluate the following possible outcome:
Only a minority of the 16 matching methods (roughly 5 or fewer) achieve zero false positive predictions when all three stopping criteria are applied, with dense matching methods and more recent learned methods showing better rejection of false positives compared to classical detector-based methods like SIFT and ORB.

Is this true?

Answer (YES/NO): NO